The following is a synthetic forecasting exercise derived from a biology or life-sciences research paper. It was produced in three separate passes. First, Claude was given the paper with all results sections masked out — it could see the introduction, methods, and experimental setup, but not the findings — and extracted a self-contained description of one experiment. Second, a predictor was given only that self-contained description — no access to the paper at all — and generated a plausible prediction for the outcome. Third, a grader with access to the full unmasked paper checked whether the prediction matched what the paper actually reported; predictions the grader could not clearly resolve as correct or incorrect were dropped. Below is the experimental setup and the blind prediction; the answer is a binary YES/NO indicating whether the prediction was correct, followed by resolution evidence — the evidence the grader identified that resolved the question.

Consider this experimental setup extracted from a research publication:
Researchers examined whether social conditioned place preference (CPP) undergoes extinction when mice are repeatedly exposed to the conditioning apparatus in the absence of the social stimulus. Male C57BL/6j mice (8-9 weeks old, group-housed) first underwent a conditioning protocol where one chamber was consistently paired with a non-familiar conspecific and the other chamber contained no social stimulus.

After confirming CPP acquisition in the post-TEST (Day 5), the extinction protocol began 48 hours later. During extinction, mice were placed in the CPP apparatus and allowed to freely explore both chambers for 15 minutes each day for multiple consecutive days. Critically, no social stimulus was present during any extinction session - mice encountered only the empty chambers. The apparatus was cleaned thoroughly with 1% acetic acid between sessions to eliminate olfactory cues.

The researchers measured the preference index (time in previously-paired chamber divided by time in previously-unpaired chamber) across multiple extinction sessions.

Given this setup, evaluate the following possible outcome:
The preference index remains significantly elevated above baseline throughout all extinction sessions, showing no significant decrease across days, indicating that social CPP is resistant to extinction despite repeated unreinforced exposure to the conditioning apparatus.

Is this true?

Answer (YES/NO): NO